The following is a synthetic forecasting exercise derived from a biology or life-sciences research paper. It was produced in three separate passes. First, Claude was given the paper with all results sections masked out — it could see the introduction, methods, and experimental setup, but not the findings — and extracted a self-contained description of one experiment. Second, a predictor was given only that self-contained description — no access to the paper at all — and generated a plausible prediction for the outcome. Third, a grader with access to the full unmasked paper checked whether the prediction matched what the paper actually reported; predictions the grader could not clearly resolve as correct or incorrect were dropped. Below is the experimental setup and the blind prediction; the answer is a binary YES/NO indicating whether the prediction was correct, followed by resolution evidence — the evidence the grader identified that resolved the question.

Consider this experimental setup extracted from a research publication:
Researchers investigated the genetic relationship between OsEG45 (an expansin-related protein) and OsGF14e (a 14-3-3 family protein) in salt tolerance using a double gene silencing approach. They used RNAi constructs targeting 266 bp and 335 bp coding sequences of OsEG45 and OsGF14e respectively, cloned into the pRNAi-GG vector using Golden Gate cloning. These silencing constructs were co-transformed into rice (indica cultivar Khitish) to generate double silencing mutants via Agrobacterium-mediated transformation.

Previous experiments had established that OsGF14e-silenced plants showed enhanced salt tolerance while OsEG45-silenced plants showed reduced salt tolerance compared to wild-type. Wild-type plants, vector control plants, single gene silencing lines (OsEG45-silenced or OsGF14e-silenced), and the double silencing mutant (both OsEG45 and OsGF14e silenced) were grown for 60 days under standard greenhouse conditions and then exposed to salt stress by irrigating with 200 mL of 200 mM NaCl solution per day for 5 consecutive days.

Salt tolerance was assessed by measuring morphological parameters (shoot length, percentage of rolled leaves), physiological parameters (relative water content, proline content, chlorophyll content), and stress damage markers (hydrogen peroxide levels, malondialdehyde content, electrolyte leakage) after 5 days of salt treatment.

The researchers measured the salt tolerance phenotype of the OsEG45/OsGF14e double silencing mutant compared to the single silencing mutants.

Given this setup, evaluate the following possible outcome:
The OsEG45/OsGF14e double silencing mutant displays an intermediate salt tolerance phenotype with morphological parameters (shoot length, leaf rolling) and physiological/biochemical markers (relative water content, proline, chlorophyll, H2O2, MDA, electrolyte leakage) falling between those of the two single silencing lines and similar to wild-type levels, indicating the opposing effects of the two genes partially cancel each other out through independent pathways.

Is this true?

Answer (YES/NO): NO